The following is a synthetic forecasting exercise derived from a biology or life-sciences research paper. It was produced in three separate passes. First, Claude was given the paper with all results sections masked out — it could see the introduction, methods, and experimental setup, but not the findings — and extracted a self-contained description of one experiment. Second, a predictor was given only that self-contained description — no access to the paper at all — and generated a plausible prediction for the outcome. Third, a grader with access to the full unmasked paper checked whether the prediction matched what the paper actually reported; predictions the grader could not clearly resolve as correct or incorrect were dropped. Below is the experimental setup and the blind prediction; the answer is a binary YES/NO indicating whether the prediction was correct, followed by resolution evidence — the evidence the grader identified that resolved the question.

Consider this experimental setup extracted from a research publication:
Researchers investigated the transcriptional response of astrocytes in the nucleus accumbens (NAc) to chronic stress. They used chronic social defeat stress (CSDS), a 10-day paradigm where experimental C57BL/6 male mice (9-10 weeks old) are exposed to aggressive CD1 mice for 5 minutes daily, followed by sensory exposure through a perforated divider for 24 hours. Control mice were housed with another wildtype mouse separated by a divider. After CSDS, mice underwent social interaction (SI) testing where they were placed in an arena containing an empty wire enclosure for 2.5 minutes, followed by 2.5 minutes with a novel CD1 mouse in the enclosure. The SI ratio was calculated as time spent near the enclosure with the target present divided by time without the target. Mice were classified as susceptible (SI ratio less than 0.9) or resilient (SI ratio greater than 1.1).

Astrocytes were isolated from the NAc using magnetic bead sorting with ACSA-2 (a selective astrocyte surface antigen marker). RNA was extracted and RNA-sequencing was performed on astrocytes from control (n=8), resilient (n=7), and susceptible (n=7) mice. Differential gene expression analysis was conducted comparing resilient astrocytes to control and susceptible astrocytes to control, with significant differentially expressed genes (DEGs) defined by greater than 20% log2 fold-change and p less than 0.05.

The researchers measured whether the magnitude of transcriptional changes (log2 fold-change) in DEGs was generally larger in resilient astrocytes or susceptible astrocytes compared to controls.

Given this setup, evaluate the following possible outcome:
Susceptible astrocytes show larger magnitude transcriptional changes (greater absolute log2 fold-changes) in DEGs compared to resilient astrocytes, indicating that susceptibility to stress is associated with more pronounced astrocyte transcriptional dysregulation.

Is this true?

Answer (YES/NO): NO